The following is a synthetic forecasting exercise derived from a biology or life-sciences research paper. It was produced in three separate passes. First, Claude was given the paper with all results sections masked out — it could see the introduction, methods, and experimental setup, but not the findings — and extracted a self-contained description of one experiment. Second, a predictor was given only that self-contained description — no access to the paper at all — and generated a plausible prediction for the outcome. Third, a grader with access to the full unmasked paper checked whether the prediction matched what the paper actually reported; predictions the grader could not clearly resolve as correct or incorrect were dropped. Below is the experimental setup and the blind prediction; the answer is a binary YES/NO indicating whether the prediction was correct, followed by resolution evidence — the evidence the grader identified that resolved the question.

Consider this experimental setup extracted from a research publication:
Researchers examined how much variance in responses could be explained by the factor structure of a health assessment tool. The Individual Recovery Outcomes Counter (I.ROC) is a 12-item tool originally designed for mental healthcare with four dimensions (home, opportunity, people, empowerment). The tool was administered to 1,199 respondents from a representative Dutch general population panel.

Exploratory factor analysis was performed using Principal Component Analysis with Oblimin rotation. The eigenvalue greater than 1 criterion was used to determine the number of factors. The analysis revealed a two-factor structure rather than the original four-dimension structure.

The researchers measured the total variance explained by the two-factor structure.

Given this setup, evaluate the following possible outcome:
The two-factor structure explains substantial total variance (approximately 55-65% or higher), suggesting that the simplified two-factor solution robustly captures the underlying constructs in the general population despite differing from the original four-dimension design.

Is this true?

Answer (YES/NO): YES